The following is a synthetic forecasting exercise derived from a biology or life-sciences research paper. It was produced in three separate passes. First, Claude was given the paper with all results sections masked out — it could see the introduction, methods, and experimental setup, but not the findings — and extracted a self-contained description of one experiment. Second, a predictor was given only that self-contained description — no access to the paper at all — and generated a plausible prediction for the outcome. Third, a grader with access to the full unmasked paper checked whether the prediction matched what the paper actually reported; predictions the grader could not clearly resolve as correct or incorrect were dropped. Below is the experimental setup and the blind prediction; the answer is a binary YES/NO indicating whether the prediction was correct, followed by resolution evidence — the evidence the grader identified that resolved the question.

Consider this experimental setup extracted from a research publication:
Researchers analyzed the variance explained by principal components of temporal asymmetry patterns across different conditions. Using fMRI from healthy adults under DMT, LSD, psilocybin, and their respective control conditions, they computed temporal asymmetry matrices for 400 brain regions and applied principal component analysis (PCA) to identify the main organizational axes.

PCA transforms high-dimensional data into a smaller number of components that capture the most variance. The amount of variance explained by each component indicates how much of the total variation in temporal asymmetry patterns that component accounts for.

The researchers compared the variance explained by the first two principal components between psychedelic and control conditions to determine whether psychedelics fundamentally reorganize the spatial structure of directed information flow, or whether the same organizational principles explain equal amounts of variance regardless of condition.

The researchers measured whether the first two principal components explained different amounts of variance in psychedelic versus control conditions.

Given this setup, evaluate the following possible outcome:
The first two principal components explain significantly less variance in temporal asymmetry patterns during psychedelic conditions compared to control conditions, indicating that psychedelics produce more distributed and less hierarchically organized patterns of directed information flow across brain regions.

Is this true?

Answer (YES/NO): NO